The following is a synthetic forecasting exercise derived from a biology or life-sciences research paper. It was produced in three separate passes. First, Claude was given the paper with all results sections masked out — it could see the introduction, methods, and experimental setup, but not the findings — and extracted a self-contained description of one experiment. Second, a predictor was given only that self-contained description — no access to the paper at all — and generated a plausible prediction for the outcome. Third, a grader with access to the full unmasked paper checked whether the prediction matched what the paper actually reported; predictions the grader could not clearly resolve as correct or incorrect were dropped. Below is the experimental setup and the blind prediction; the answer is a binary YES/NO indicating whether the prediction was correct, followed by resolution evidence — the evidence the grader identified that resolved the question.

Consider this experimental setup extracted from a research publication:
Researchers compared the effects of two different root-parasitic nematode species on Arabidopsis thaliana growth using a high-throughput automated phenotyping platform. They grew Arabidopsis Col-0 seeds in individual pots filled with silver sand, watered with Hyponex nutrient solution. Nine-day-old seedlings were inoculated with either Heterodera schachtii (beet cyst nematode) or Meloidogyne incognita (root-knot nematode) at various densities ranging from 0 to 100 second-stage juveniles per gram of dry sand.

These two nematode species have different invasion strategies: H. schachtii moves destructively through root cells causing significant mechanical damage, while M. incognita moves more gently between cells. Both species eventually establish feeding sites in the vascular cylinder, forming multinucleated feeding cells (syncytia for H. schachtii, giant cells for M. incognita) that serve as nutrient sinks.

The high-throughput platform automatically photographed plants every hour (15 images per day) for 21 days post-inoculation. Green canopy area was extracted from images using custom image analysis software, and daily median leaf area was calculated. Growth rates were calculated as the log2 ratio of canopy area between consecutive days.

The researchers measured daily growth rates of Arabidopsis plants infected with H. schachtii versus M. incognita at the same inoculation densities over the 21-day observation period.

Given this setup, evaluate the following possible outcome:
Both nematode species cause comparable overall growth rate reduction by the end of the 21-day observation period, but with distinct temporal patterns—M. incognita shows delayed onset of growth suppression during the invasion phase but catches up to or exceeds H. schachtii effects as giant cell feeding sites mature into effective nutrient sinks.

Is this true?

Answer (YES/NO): NO